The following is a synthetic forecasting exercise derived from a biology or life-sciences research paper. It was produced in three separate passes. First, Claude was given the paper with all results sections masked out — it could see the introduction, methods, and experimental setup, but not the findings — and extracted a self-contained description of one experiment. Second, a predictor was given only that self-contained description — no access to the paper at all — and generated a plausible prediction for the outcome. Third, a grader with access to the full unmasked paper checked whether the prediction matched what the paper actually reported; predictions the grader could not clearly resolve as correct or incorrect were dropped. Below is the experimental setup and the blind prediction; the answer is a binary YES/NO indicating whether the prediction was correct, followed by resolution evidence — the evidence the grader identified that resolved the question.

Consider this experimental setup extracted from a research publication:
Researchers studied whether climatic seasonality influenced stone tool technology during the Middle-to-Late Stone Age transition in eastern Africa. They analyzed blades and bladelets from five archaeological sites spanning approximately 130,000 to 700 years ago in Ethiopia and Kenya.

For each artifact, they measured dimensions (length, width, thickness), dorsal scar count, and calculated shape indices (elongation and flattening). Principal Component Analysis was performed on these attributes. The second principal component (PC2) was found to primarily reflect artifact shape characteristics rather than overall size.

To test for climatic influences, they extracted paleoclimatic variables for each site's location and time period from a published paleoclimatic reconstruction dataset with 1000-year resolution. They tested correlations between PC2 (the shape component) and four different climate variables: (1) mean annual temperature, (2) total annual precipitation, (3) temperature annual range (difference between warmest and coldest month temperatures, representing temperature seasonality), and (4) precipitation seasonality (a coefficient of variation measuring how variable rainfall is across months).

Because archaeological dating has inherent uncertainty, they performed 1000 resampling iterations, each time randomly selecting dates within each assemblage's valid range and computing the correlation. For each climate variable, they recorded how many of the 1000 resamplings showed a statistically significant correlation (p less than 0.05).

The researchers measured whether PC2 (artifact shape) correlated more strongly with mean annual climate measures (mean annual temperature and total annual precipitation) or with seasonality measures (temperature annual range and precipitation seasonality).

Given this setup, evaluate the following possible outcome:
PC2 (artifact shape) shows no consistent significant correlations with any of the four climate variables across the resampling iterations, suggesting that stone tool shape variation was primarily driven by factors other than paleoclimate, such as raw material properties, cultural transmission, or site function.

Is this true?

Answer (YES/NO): NO